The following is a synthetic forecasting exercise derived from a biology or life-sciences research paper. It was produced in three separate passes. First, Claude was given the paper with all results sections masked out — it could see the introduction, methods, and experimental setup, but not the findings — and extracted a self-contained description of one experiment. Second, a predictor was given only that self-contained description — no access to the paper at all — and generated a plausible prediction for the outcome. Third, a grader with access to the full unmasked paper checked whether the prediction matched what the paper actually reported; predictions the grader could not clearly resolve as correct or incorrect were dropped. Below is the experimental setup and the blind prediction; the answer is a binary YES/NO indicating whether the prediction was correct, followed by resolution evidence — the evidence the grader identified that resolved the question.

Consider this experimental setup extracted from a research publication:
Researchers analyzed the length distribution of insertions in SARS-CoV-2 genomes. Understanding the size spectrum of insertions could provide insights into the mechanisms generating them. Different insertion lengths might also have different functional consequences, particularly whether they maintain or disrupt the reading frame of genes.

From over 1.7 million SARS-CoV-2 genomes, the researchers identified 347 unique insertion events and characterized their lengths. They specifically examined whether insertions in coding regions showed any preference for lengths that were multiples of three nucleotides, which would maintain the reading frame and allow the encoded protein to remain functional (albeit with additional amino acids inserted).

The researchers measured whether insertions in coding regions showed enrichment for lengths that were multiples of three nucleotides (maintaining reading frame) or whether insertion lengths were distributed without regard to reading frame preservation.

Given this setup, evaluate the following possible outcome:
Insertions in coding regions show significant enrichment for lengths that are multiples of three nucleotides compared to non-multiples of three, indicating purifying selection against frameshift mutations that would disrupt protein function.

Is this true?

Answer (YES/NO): YES